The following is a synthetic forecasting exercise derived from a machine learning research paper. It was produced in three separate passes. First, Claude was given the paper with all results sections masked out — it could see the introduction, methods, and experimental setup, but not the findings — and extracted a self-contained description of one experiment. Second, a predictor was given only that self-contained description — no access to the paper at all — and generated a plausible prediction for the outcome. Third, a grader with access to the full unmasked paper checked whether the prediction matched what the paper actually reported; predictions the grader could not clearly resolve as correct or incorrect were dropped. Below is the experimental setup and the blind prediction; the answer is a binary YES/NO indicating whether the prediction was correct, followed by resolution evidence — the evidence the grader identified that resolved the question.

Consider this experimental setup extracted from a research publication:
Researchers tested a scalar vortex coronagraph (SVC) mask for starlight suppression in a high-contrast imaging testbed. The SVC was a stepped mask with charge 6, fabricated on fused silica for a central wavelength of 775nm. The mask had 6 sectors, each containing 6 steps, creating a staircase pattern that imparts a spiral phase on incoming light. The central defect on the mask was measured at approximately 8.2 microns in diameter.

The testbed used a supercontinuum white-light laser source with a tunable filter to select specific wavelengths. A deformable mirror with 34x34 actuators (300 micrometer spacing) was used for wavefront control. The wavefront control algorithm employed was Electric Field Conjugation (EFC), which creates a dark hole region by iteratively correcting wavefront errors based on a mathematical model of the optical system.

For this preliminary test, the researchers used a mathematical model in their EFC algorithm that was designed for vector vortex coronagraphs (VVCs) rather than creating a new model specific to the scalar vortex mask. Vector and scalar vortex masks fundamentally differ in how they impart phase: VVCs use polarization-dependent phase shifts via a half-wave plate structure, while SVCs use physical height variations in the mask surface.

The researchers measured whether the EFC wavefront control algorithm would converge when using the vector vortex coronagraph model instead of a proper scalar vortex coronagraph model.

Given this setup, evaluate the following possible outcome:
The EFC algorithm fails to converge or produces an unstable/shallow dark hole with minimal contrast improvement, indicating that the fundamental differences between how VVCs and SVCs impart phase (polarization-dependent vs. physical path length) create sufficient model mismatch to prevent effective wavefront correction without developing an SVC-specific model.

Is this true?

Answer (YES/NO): NO